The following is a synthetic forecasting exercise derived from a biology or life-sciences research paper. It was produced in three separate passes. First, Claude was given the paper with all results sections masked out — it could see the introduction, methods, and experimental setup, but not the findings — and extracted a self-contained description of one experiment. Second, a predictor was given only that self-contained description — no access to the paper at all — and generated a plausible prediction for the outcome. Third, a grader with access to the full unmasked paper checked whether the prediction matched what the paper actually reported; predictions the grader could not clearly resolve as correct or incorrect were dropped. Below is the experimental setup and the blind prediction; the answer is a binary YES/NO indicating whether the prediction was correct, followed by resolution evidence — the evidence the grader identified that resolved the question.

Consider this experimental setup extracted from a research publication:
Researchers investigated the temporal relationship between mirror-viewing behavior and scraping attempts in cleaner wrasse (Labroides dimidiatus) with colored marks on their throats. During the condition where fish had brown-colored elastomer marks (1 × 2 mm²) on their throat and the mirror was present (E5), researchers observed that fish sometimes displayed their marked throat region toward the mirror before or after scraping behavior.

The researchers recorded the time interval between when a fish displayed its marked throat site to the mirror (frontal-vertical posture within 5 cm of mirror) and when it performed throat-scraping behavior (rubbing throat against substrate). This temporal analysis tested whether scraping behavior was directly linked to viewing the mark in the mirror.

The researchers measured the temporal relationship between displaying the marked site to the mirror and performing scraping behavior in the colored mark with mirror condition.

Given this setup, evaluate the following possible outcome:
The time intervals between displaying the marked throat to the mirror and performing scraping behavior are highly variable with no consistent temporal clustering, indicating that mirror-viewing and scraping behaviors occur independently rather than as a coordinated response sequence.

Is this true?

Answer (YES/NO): NO